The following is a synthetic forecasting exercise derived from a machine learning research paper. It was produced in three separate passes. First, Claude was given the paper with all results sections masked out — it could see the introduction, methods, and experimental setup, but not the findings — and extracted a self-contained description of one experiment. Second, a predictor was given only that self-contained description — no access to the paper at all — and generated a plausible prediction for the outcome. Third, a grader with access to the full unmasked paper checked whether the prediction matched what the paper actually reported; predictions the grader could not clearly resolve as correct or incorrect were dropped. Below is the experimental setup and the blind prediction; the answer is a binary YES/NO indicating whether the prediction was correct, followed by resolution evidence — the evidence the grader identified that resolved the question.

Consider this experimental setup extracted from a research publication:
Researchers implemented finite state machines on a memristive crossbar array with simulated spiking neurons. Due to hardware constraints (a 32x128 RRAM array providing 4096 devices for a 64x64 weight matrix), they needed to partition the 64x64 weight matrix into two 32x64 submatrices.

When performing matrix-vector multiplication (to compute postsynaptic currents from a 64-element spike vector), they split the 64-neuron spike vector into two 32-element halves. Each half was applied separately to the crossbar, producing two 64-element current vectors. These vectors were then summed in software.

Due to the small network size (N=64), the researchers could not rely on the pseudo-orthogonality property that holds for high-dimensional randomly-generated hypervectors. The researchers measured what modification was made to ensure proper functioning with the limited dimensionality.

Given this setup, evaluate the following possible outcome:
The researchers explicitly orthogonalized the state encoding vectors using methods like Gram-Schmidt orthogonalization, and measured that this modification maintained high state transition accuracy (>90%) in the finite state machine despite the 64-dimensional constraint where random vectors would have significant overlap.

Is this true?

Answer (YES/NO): NO